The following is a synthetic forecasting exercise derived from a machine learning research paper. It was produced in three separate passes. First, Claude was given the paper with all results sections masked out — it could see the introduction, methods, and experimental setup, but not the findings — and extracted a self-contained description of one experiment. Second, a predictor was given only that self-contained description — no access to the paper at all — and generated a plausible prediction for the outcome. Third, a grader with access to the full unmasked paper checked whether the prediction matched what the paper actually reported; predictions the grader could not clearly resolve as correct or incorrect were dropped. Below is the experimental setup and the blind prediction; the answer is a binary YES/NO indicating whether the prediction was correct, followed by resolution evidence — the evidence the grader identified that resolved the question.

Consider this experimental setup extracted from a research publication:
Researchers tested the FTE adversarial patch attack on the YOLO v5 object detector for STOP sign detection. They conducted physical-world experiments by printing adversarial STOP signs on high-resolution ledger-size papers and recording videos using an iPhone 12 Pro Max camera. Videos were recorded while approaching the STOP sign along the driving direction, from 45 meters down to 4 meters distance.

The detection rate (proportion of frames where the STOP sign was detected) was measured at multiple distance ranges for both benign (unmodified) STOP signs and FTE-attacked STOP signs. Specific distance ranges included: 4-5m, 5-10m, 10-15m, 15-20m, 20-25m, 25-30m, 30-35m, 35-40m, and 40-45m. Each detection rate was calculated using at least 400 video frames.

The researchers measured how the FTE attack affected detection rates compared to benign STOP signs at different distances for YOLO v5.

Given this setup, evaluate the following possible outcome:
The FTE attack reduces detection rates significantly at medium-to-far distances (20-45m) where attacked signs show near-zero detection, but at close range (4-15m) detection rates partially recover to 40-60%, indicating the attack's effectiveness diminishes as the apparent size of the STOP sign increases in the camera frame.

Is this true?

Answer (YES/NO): NO